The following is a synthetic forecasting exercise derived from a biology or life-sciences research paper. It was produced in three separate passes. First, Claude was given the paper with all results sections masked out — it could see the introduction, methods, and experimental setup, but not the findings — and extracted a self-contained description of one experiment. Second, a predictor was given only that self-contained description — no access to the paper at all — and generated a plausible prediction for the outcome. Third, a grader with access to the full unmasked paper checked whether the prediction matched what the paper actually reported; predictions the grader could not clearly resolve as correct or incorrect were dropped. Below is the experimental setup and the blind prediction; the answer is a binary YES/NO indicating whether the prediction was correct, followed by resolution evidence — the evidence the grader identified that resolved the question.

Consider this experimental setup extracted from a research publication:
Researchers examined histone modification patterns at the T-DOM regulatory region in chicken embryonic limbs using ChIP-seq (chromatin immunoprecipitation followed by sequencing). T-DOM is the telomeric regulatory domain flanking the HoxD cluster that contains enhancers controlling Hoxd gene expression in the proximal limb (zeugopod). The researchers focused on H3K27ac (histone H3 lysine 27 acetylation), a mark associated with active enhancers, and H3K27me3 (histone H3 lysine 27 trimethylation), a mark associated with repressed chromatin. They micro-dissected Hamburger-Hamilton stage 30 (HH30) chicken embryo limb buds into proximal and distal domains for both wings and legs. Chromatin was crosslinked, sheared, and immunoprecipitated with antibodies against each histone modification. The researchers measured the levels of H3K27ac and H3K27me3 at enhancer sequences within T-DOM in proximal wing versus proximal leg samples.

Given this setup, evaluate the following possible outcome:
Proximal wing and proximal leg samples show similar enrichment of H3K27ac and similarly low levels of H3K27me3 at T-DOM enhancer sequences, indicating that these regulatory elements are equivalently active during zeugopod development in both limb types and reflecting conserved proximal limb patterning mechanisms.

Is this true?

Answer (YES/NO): NO